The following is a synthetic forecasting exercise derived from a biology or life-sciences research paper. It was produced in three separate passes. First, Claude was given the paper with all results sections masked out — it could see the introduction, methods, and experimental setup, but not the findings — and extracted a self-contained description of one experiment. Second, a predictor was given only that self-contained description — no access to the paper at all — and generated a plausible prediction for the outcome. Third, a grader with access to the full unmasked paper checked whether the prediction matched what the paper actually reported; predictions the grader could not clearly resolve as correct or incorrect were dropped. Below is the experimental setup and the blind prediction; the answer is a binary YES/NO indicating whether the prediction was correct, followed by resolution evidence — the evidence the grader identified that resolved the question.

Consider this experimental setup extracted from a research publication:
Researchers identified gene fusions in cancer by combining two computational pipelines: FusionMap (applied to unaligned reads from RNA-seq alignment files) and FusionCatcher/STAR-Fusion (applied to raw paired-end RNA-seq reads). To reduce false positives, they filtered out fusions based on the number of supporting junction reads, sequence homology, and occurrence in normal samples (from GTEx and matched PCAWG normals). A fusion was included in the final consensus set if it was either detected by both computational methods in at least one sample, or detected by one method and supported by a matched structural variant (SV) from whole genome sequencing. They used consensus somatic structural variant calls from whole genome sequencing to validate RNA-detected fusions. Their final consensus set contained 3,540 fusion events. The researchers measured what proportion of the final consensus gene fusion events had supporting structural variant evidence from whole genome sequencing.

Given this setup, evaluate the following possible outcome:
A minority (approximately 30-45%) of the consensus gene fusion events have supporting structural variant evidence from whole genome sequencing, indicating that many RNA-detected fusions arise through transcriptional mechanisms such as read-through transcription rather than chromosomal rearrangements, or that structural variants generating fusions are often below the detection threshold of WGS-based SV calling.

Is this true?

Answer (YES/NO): NO